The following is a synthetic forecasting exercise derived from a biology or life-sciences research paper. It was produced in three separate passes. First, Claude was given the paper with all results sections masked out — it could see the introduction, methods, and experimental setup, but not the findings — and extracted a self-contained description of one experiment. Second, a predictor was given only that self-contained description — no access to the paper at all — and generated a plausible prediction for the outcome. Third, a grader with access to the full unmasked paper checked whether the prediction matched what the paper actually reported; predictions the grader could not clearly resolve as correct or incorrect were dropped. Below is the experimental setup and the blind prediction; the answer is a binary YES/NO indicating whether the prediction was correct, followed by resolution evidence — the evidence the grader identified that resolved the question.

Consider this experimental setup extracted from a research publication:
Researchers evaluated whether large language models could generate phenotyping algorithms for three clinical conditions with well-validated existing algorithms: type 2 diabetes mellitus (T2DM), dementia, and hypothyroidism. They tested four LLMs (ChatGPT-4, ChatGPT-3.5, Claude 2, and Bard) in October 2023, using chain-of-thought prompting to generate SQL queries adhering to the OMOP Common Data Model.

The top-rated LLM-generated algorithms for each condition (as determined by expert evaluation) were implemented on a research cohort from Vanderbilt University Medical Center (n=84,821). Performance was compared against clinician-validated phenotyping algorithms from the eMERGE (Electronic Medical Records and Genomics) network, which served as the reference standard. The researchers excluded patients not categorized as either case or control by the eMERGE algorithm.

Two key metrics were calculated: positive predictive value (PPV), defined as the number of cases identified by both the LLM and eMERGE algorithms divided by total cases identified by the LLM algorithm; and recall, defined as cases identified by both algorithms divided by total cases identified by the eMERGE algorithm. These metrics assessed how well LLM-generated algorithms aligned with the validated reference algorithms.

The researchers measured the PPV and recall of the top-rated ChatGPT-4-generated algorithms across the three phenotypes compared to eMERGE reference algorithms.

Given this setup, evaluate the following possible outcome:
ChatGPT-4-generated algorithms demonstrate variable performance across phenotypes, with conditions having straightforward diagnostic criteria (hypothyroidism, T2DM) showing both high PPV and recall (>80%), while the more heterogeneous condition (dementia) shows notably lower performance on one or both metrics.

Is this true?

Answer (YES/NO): NO